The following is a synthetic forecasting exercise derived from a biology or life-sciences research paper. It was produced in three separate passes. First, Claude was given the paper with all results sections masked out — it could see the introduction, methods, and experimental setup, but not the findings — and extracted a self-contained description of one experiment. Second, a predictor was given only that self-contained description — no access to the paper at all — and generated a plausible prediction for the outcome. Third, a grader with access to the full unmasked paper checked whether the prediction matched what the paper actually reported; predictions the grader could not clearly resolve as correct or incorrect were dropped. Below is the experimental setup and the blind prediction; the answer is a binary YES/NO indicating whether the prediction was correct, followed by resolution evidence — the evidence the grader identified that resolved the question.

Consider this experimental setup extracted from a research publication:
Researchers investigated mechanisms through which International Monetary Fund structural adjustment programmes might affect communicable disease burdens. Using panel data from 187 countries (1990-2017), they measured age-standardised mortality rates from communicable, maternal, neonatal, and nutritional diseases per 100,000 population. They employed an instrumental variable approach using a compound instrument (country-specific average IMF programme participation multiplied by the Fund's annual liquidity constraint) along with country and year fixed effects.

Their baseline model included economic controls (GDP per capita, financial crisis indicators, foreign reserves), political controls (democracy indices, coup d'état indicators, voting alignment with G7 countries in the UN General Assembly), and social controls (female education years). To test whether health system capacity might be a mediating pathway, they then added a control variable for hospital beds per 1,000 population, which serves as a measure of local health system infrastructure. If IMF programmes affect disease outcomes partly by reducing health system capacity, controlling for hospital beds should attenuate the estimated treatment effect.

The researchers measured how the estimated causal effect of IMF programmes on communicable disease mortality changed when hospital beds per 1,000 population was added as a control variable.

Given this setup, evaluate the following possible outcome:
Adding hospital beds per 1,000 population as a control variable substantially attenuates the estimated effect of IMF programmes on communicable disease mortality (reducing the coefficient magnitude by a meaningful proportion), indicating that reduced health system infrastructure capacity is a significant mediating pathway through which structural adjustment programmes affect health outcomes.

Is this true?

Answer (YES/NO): YES